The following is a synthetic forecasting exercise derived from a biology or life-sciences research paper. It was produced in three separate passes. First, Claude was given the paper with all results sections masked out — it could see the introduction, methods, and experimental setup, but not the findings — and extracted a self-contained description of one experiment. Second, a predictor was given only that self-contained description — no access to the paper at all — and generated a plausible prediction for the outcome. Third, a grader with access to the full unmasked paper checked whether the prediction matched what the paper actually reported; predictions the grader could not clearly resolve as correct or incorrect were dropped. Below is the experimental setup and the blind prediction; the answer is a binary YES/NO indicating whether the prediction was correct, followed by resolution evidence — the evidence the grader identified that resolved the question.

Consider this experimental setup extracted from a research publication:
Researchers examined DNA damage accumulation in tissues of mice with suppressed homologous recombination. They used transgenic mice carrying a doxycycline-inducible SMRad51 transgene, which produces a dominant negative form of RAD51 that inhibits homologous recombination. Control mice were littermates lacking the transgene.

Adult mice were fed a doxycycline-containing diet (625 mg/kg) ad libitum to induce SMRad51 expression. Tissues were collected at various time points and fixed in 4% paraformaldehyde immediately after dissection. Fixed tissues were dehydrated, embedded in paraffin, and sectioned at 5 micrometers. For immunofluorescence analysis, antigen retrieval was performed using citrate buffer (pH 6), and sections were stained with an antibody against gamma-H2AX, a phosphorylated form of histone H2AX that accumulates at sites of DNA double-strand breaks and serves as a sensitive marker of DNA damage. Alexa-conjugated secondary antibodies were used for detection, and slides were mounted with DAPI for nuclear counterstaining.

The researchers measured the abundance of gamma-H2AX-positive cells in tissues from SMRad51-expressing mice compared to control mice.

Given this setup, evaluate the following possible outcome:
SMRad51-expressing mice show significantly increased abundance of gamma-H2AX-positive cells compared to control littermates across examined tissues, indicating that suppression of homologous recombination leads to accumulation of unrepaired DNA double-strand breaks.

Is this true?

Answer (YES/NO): YES